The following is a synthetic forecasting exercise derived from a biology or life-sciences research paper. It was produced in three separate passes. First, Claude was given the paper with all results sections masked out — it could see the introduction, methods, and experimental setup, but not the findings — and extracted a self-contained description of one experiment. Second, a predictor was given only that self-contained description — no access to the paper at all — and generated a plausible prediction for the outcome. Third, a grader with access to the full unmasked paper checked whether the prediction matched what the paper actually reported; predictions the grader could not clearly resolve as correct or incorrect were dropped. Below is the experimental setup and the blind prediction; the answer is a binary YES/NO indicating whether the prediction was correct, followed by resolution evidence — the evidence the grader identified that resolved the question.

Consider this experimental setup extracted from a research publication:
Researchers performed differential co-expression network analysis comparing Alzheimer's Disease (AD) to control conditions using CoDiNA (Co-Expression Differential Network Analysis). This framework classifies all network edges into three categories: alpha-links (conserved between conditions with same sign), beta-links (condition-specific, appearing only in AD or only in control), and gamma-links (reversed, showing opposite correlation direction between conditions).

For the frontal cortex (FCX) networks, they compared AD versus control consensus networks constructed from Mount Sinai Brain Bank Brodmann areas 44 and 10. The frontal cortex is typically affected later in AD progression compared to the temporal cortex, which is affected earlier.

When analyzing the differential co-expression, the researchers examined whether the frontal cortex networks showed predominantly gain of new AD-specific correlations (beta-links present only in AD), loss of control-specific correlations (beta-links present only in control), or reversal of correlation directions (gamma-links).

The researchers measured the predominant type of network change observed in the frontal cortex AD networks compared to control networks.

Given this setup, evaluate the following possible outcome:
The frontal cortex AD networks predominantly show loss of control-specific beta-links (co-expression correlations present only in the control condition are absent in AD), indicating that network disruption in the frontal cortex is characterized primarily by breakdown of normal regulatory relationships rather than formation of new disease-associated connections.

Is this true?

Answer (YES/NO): YES